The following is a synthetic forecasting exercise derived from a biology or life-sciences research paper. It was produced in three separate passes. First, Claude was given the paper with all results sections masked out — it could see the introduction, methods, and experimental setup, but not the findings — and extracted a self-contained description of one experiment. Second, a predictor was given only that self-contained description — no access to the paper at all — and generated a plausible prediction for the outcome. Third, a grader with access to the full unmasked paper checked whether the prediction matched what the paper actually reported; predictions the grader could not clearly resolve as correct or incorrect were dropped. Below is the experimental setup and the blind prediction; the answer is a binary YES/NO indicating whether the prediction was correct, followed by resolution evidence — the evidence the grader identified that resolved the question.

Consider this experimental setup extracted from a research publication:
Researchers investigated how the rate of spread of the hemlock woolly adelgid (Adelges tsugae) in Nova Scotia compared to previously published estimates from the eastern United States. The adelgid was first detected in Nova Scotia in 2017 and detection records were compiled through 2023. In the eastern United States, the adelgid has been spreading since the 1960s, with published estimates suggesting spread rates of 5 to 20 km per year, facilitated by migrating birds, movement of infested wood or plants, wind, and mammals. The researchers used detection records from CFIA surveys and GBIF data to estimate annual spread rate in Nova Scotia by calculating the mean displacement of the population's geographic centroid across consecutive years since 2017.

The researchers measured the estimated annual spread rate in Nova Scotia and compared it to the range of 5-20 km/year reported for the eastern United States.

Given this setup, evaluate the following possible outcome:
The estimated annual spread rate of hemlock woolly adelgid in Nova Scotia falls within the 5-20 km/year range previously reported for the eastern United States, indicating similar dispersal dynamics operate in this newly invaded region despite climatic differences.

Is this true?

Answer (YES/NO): YES